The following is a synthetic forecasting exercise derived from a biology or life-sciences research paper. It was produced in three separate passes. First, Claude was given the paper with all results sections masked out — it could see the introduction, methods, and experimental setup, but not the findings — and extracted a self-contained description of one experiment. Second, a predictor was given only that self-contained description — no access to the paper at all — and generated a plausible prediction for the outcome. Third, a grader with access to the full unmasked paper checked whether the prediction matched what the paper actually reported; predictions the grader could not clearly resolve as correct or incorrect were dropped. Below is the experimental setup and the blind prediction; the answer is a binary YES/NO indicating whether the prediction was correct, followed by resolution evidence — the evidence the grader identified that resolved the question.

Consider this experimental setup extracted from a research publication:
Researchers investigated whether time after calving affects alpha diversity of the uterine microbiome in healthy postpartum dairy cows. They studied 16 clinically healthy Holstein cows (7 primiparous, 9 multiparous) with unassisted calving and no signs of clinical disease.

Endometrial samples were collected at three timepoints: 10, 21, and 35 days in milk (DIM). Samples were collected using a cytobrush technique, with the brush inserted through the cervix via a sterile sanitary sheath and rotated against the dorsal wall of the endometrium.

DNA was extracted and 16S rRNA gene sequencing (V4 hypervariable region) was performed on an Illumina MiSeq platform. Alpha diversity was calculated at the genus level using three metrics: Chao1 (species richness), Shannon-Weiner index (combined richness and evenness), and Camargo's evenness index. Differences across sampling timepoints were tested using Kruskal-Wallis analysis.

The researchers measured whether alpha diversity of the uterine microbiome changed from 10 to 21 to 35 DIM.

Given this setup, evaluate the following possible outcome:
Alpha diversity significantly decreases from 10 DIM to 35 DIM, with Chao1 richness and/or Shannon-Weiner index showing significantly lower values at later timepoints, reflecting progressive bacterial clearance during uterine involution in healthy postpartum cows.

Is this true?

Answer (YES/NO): NO